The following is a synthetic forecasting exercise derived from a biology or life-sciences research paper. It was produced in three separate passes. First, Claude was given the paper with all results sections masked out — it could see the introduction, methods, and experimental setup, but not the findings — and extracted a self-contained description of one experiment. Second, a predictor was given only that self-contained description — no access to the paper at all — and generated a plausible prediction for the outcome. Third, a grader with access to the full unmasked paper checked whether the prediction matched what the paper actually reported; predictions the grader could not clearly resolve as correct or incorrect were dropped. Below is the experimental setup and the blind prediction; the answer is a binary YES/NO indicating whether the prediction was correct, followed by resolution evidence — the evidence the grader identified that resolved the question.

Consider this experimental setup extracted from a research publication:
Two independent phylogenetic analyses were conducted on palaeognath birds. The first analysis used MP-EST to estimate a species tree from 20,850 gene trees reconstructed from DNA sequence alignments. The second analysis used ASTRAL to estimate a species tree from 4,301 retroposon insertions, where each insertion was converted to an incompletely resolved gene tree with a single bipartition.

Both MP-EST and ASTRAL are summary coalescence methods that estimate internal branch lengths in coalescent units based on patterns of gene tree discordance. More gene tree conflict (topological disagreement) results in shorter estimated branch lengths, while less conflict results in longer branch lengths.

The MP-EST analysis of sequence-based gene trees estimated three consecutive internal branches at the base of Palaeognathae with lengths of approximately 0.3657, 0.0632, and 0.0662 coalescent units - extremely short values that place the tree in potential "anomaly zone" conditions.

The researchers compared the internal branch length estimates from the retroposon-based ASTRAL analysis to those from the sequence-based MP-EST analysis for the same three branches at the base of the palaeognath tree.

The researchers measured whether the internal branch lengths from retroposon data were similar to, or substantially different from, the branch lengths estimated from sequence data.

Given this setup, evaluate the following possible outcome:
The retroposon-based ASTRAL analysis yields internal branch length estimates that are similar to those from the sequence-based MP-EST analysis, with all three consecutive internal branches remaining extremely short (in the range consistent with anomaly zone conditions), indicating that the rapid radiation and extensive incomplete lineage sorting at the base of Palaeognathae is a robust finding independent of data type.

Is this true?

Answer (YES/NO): NO